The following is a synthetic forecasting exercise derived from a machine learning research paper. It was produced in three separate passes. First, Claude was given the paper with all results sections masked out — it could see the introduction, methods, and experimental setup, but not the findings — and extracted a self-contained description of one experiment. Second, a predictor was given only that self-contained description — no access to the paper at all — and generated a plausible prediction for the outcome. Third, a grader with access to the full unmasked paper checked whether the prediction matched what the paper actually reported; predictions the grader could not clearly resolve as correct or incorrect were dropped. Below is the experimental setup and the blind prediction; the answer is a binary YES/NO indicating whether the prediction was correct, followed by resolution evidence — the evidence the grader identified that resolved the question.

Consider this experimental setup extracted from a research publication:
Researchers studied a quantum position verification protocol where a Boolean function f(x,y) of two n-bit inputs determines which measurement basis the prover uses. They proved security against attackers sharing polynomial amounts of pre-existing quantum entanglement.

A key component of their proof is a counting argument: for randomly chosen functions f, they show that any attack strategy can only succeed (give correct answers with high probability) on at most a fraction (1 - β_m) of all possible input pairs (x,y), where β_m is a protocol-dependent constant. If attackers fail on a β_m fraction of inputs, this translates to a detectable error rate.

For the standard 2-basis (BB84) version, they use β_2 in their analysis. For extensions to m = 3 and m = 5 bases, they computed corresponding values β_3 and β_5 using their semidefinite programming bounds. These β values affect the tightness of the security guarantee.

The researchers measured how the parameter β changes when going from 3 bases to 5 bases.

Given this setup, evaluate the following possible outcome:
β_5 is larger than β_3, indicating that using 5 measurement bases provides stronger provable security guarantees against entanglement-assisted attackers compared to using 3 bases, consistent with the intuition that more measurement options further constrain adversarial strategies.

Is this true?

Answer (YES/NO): NO